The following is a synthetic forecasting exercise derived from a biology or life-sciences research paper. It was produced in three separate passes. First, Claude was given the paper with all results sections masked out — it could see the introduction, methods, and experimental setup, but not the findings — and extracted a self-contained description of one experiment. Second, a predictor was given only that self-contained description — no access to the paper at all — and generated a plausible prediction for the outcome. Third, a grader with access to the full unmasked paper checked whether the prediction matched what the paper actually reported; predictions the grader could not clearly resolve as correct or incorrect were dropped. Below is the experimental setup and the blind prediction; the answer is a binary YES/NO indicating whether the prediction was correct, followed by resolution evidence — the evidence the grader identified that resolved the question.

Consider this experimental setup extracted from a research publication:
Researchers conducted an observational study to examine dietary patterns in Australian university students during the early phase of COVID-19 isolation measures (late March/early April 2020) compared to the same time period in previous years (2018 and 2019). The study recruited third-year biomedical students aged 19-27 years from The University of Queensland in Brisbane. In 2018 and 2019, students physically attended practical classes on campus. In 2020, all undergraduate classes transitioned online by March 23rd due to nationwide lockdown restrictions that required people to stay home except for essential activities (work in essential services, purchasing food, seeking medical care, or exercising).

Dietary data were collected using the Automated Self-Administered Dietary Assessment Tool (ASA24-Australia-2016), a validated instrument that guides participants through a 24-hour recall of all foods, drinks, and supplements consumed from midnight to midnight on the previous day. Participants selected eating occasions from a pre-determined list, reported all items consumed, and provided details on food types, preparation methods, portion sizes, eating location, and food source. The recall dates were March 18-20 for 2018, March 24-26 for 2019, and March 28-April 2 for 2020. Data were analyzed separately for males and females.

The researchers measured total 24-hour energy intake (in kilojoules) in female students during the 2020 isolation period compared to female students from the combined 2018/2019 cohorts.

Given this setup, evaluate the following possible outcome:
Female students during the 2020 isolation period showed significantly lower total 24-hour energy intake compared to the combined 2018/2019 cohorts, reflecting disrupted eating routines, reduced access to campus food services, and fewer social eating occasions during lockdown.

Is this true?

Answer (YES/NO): NO